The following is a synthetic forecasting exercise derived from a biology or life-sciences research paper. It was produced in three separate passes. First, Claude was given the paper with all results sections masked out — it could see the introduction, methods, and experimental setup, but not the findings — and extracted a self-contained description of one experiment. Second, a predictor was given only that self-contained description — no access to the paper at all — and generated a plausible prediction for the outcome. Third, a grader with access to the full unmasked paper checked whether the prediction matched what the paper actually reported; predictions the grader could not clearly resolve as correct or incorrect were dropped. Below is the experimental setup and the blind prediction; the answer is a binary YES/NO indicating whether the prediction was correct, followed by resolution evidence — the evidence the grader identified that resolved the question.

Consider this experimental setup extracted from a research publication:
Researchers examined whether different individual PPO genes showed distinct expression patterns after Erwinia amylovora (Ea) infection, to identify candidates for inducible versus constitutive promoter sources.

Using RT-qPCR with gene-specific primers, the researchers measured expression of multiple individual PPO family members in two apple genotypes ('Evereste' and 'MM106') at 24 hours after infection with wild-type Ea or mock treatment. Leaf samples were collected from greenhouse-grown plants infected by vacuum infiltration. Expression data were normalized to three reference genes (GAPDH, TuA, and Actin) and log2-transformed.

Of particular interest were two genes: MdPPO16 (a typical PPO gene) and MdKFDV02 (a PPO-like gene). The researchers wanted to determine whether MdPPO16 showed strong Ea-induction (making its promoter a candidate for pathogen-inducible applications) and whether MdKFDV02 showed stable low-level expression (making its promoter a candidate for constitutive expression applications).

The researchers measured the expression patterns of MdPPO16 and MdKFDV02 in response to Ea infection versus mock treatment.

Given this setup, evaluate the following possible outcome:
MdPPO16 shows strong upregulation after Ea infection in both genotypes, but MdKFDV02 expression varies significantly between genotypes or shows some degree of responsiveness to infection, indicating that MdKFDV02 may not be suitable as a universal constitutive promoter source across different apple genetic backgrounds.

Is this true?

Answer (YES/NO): NO